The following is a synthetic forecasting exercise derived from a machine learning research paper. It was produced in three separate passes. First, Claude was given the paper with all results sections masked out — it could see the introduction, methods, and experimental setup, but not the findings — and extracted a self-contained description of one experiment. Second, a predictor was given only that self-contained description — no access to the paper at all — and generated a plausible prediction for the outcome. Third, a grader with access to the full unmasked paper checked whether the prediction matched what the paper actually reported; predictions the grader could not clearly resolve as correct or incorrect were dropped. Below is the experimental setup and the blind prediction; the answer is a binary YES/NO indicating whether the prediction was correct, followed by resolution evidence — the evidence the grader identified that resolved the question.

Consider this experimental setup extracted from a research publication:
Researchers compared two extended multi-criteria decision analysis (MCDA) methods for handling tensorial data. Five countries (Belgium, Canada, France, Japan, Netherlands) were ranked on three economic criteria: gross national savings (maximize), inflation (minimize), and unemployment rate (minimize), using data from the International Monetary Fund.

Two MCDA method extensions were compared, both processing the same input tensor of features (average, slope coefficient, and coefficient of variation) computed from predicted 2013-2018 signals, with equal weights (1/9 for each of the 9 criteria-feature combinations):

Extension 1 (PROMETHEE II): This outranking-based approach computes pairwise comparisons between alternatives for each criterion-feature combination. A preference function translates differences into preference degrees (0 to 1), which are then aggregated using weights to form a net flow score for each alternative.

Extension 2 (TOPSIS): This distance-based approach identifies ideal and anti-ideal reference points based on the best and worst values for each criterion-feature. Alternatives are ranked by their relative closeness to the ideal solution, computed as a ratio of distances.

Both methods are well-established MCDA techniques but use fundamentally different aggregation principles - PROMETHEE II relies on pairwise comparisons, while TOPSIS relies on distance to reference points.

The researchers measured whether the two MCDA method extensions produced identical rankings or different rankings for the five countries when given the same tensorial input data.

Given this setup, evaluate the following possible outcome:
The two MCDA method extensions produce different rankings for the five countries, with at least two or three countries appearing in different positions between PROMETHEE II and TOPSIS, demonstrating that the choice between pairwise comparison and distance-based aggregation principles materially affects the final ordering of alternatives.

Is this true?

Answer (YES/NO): YES